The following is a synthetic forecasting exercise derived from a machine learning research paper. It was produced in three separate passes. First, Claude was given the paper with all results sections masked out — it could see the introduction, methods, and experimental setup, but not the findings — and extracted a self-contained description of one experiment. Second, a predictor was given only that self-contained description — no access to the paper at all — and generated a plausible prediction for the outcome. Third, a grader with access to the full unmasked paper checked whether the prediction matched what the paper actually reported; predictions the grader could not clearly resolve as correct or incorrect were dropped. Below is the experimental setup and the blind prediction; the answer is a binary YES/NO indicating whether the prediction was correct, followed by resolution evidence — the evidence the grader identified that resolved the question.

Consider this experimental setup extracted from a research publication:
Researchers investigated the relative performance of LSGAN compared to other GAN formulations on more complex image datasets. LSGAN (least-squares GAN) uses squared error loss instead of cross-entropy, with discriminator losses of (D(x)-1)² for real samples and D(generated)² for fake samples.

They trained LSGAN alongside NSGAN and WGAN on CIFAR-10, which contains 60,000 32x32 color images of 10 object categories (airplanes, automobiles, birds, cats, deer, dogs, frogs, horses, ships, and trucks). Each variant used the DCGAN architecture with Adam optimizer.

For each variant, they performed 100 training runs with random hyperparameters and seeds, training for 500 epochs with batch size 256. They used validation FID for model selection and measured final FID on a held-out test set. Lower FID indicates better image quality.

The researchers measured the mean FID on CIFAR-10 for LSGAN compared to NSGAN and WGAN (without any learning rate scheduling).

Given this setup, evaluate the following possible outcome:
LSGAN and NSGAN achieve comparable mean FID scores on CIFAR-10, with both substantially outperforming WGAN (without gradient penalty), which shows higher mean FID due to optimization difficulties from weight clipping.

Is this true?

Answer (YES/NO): NO